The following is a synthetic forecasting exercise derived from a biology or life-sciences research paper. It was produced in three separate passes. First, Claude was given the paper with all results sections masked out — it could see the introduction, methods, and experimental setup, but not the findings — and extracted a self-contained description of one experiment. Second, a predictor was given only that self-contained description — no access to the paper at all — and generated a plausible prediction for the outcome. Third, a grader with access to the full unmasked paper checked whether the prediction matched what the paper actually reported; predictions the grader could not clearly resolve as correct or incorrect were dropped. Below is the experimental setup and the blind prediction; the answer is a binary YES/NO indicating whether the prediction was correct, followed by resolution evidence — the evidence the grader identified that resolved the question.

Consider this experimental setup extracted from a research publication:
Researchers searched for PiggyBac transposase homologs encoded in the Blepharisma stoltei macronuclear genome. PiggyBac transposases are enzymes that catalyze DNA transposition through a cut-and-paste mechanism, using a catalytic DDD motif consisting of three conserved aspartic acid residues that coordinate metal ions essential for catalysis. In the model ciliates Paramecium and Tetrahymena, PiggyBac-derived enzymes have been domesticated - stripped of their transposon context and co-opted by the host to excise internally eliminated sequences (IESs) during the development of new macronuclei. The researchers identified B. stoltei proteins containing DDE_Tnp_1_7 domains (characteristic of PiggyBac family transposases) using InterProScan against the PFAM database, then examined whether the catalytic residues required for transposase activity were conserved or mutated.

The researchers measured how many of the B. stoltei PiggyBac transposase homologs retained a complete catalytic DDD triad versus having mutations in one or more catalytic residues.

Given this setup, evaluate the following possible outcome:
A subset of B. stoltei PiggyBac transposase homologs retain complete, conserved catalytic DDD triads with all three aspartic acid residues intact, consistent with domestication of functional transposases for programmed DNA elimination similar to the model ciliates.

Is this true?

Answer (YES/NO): YES